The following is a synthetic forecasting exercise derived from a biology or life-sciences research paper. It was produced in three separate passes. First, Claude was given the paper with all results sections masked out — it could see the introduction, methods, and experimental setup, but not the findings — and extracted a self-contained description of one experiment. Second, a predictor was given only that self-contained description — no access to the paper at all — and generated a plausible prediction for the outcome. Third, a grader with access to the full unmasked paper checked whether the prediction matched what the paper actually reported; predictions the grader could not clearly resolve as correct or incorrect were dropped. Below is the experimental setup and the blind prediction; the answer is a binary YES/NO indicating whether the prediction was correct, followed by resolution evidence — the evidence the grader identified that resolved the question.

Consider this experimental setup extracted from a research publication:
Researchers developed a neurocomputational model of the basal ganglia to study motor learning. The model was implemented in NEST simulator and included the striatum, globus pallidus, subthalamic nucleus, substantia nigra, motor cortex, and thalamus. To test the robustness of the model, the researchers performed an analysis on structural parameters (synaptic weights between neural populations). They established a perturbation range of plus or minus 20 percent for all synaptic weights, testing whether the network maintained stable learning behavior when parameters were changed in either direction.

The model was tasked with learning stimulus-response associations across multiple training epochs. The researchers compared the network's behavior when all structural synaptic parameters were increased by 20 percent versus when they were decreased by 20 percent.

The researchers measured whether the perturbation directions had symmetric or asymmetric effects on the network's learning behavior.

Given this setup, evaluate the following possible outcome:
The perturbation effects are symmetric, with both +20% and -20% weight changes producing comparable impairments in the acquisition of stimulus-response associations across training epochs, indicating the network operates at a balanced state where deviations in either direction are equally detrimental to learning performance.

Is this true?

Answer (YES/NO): NO